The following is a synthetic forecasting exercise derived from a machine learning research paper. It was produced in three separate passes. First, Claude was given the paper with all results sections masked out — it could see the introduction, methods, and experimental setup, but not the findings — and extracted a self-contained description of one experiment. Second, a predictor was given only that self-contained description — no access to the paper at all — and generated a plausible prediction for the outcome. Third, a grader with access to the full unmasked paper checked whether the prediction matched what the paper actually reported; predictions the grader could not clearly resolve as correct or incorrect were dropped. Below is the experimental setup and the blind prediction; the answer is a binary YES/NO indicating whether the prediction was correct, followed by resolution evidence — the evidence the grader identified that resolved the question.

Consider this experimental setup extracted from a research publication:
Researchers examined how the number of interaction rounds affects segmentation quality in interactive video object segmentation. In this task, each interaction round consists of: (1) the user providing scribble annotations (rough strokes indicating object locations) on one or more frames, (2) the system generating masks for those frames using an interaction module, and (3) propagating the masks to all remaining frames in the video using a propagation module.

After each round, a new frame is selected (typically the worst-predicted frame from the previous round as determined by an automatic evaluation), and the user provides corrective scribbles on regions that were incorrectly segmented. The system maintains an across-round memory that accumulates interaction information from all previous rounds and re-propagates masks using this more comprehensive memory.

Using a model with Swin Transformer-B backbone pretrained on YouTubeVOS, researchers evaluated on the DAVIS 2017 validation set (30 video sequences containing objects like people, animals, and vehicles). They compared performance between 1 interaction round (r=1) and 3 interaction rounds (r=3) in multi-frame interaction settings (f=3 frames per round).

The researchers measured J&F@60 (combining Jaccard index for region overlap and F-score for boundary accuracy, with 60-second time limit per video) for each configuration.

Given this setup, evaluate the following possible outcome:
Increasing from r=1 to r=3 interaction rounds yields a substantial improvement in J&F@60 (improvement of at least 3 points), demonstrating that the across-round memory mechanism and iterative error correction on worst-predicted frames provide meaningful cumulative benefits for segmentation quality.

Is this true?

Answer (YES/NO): NO